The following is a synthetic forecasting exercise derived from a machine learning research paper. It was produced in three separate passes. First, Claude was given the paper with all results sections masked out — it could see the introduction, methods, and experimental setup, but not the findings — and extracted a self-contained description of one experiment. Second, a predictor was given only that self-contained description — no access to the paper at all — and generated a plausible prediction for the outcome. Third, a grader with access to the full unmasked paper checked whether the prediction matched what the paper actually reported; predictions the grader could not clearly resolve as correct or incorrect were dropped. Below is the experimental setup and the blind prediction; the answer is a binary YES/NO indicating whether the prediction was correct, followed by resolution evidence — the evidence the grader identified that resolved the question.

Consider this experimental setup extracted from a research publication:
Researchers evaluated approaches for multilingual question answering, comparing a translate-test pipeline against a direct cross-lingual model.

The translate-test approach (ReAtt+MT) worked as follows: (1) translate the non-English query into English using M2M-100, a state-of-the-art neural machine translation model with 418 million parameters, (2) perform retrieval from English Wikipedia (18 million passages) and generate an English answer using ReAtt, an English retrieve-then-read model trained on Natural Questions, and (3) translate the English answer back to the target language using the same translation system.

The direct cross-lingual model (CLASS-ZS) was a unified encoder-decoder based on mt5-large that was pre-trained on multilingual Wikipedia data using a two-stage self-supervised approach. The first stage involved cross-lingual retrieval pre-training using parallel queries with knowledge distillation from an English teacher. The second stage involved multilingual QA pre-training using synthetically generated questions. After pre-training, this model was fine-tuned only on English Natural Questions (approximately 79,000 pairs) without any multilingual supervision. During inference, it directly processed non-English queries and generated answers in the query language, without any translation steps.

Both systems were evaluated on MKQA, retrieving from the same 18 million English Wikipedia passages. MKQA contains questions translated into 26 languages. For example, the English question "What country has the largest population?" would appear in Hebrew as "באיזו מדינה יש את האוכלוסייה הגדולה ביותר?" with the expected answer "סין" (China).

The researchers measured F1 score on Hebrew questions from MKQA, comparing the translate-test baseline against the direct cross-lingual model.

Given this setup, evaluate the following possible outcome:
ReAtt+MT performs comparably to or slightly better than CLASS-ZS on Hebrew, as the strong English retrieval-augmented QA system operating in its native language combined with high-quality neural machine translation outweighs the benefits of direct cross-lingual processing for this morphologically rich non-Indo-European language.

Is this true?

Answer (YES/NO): NO